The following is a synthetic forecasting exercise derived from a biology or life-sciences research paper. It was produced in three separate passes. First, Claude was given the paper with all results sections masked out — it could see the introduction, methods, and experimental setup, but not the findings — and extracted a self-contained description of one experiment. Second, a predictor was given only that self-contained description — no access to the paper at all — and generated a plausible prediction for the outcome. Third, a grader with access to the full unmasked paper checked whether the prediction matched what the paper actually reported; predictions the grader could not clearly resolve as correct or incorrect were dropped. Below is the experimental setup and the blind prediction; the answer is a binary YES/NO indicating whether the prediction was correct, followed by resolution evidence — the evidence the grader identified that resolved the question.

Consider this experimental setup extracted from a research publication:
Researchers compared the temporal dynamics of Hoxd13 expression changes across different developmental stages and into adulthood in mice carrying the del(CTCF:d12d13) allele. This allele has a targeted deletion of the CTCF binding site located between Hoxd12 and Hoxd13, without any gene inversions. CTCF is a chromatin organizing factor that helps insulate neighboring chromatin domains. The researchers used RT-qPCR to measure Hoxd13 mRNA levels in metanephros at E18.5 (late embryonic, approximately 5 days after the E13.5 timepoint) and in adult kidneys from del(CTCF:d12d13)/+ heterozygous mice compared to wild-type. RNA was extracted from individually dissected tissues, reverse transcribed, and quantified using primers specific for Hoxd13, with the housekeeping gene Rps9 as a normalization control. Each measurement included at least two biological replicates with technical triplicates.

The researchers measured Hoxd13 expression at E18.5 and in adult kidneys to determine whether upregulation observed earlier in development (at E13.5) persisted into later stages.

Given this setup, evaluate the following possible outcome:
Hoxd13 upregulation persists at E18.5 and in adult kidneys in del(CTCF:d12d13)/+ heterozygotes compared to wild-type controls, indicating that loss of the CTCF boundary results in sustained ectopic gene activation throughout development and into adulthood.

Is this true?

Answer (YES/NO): NO